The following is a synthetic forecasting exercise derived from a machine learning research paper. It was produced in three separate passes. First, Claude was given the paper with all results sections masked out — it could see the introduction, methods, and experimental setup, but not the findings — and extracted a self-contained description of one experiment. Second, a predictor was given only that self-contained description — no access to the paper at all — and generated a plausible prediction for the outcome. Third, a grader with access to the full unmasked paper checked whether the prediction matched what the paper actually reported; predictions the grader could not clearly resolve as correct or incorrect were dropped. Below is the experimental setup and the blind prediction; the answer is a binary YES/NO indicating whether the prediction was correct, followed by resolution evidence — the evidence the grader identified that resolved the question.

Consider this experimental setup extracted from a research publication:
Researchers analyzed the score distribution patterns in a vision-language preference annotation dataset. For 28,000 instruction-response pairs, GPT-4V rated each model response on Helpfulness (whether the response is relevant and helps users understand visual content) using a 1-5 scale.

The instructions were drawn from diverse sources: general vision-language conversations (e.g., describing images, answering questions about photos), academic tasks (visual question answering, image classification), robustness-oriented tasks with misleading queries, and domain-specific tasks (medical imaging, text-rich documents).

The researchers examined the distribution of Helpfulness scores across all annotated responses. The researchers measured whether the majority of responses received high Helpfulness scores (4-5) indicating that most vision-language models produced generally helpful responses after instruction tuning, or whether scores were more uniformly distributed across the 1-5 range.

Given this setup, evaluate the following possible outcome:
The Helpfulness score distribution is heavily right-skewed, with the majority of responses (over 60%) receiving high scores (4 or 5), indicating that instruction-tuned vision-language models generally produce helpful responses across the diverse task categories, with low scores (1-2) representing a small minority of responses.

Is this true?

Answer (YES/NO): NO